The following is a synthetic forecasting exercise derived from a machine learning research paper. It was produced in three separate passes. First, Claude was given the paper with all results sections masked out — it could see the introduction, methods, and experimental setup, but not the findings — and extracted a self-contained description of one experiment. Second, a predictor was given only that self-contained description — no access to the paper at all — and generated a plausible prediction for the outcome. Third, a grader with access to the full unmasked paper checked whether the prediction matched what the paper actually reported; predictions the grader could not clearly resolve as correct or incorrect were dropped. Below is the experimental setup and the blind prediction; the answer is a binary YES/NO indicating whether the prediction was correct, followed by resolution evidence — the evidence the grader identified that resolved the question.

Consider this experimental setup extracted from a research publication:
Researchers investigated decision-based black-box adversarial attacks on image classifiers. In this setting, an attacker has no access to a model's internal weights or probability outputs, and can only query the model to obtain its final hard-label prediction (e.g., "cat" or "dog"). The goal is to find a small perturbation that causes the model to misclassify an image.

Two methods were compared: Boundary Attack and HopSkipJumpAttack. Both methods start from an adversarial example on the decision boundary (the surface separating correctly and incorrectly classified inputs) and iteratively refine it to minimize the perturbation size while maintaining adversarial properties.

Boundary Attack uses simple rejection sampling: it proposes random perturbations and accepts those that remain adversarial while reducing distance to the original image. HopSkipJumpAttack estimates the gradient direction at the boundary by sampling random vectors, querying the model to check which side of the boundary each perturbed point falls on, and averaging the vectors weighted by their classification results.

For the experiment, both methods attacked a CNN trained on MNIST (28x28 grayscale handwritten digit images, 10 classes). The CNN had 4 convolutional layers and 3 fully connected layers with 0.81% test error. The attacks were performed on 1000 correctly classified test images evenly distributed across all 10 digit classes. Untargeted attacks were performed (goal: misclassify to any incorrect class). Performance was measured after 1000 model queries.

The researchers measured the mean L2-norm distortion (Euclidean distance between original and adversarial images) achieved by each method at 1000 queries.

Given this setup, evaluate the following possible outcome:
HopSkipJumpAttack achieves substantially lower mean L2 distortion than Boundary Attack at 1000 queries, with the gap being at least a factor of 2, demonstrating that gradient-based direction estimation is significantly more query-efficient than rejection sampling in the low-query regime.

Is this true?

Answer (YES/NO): YES